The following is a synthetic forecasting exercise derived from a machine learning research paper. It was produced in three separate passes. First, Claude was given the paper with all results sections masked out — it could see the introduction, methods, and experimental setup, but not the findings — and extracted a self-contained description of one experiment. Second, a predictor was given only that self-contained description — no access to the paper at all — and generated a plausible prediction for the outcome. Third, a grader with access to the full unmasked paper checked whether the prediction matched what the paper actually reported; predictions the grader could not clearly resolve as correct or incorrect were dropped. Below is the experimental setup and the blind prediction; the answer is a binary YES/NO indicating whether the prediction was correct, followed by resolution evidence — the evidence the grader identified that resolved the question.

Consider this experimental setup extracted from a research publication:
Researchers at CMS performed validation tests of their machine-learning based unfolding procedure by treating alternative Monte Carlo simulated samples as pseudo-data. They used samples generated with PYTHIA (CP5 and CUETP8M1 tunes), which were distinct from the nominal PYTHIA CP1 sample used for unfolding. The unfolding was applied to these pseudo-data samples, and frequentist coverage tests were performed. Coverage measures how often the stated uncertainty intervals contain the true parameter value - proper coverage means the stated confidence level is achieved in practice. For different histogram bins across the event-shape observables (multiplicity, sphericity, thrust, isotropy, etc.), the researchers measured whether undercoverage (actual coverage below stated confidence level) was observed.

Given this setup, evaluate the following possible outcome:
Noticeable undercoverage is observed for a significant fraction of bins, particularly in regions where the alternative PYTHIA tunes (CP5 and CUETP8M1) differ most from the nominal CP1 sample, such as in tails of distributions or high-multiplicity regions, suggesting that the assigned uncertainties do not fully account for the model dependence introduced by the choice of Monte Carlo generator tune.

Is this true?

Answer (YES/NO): NO